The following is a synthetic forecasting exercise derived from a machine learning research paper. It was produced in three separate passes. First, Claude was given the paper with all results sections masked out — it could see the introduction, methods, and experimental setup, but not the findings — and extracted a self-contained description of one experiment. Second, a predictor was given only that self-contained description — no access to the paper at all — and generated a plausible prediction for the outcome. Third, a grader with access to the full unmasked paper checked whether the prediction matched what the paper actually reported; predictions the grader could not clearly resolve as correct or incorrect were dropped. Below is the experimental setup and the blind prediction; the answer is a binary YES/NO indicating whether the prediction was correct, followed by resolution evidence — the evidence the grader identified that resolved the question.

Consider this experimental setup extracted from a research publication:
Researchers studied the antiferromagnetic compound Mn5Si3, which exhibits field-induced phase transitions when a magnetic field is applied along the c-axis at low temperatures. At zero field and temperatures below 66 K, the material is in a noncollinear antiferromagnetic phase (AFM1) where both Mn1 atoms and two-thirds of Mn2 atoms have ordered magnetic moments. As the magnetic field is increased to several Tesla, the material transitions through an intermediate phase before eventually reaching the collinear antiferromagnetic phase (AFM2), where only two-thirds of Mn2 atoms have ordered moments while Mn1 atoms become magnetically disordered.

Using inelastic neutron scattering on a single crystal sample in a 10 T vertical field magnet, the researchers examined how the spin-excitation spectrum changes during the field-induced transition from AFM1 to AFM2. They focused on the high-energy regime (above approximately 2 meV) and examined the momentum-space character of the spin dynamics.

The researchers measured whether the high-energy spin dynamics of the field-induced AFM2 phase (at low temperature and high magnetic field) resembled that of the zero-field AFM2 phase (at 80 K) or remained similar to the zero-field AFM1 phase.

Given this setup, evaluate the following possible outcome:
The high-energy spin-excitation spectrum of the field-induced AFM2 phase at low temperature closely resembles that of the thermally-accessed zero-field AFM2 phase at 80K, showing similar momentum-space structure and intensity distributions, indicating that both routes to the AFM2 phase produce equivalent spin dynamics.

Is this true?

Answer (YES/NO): YES